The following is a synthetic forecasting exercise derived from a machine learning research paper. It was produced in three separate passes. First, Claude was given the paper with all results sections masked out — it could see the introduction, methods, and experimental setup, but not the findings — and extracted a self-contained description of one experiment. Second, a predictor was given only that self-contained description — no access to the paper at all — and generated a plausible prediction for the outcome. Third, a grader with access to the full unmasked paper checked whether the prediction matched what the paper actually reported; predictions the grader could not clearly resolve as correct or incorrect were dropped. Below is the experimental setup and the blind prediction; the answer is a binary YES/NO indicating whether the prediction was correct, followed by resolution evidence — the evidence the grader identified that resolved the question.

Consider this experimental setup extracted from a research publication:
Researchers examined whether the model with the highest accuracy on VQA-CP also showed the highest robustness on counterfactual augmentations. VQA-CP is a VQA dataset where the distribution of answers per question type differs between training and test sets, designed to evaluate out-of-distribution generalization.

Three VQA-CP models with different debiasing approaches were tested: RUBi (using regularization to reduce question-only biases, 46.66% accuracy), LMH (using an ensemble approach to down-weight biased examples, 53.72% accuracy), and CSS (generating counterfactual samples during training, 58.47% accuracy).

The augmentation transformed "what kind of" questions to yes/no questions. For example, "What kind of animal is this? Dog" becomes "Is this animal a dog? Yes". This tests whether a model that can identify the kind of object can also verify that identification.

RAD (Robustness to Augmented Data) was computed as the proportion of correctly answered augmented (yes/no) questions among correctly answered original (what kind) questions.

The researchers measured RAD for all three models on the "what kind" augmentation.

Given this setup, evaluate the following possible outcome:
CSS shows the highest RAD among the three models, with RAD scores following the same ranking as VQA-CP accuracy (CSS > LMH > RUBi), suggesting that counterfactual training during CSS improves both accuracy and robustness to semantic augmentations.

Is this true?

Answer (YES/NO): NO